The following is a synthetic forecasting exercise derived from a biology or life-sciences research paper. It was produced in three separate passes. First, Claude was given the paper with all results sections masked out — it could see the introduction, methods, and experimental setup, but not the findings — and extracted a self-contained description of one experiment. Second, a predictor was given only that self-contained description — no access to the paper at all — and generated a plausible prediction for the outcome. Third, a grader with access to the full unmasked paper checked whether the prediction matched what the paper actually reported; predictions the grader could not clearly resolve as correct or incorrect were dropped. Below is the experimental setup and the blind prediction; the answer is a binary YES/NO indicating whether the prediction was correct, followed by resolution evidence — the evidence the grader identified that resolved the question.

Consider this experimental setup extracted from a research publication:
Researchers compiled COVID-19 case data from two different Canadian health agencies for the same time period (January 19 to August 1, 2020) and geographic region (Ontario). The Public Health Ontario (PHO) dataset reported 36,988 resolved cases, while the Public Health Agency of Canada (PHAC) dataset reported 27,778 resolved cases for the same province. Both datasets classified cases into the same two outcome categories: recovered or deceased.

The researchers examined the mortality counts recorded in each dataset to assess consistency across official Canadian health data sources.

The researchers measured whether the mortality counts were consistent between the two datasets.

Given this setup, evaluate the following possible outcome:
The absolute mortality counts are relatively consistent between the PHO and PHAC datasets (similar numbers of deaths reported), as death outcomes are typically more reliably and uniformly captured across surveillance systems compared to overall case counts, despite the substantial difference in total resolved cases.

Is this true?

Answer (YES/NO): NO